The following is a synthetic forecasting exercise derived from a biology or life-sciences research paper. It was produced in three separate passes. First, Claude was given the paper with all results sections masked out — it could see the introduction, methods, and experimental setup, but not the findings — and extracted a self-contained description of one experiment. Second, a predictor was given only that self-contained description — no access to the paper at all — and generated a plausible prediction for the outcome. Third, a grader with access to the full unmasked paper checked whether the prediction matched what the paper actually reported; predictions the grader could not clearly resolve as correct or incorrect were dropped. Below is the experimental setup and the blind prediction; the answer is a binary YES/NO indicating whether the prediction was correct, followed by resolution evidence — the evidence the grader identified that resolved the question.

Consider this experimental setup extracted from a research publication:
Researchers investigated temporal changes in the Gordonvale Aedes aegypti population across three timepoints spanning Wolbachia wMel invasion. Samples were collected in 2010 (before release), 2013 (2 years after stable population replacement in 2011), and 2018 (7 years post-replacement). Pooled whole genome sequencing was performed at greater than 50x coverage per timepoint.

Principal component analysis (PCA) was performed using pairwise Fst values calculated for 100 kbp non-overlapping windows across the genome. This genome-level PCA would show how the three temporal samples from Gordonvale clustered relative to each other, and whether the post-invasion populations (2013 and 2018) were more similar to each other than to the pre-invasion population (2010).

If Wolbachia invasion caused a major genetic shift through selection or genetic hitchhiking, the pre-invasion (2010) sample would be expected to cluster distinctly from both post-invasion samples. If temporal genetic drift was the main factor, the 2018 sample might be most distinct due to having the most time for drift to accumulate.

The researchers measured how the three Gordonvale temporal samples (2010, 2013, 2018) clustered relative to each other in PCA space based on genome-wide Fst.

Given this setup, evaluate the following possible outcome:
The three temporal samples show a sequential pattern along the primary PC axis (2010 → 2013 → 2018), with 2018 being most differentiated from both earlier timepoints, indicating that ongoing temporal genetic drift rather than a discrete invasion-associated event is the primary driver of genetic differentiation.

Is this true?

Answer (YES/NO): NO